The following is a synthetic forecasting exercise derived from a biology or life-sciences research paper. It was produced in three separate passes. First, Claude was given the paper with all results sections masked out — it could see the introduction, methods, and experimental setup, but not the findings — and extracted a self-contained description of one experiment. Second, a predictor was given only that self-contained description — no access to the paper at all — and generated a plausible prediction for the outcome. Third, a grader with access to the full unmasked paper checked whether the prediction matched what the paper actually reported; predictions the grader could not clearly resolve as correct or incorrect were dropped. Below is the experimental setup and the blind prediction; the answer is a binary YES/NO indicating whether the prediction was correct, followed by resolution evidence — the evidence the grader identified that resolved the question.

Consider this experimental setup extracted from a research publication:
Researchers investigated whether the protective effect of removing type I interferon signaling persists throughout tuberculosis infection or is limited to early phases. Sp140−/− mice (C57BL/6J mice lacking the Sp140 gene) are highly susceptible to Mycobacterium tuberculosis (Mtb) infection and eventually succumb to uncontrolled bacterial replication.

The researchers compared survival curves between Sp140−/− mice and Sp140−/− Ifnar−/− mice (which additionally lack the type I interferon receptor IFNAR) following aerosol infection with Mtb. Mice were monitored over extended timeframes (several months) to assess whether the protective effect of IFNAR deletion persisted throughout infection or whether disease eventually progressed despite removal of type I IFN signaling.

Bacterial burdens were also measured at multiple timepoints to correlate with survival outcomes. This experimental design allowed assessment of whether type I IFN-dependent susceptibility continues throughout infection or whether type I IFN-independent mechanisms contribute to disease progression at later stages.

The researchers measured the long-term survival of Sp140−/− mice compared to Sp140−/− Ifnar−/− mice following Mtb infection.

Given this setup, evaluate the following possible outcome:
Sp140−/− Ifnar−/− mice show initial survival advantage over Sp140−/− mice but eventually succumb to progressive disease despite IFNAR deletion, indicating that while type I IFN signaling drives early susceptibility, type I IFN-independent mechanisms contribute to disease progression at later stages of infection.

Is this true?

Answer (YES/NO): YES